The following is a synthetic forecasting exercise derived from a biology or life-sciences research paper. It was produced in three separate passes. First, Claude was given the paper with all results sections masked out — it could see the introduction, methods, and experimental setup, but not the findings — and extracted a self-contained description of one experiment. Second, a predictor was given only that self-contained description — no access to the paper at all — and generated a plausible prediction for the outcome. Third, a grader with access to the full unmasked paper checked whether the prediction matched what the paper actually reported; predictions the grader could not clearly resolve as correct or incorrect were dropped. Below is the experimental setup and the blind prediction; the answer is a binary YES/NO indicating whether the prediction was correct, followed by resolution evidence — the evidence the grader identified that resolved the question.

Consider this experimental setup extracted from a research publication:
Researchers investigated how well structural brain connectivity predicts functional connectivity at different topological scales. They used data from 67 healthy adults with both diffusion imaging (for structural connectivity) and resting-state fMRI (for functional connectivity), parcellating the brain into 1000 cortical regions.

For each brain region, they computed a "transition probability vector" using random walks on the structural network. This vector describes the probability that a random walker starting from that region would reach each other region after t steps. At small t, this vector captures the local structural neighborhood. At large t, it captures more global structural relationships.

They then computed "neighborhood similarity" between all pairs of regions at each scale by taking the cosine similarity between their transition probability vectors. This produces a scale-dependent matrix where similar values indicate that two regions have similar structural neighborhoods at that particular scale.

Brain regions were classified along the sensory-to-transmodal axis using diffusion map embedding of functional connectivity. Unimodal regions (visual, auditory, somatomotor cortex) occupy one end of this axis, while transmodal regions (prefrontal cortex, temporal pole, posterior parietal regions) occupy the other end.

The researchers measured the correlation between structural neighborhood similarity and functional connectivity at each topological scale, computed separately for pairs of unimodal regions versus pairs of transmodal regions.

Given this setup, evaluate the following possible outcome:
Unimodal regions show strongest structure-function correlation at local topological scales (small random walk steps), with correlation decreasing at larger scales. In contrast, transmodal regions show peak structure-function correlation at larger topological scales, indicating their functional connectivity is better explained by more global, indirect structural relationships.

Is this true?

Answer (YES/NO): YES